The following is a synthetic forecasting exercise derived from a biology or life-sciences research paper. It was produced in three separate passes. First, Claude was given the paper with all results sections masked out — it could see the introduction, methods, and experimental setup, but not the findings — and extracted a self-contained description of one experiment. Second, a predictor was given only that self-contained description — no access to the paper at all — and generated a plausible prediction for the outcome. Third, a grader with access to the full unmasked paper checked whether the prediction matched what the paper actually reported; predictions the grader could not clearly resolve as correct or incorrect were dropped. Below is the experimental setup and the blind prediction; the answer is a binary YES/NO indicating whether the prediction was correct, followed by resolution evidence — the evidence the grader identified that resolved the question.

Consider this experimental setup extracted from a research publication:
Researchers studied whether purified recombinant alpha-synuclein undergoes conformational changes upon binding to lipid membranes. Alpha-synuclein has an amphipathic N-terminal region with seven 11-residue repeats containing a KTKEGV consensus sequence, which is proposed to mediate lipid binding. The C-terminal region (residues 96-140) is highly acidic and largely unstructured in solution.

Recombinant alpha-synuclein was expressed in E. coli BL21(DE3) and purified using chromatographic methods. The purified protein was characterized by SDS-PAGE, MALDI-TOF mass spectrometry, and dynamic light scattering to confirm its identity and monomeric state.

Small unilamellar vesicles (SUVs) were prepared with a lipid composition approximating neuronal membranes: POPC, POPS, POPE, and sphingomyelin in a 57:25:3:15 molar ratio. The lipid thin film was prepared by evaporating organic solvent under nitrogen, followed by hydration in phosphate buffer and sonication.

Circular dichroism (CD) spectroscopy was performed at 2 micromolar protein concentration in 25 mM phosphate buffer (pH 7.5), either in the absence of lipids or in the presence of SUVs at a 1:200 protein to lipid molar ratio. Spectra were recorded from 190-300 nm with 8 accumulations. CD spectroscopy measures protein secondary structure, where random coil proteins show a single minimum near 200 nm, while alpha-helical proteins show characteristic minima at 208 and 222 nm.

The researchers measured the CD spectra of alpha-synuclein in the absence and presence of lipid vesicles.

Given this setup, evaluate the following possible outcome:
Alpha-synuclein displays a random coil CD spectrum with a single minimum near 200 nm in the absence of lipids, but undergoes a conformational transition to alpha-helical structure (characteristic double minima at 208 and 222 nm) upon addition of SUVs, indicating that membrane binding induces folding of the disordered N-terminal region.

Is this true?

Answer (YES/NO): YES